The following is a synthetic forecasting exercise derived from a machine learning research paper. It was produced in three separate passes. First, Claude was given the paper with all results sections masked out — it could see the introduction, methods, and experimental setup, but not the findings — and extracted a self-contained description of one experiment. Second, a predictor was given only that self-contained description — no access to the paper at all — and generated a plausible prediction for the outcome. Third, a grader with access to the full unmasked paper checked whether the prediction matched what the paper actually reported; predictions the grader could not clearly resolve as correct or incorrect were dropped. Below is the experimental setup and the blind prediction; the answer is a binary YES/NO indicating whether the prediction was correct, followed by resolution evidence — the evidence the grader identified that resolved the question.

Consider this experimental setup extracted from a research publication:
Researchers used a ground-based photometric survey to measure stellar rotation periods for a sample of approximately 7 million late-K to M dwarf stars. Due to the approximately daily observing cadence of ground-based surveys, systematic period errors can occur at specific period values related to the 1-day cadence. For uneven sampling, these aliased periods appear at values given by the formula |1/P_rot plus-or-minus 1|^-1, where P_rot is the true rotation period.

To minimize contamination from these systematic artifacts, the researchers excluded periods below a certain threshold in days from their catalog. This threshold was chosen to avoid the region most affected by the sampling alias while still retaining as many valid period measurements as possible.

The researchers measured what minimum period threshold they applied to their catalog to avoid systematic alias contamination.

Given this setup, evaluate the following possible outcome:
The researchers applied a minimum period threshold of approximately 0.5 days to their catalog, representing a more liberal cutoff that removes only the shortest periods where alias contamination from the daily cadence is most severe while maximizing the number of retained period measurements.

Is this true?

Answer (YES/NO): NO